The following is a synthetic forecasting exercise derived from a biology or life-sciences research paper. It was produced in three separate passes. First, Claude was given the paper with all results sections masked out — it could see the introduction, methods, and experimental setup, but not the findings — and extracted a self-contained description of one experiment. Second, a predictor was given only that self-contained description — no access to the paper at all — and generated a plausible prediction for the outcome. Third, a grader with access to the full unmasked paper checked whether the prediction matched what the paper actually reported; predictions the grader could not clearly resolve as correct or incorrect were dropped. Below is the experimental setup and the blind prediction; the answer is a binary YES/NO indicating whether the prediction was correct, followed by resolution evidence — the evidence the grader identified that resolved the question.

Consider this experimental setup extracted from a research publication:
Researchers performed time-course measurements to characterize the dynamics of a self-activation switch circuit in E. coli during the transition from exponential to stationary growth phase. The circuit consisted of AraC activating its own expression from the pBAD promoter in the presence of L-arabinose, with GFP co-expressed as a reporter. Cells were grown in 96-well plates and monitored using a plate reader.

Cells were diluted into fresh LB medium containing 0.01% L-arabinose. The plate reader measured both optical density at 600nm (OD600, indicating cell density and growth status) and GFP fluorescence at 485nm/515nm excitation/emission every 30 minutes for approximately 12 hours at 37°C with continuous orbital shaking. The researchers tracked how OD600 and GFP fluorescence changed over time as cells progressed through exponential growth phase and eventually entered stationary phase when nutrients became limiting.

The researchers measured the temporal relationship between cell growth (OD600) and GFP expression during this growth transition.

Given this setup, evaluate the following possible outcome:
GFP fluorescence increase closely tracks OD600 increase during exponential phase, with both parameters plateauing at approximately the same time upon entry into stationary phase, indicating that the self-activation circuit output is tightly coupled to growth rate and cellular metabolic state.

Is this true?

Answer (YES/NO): NO